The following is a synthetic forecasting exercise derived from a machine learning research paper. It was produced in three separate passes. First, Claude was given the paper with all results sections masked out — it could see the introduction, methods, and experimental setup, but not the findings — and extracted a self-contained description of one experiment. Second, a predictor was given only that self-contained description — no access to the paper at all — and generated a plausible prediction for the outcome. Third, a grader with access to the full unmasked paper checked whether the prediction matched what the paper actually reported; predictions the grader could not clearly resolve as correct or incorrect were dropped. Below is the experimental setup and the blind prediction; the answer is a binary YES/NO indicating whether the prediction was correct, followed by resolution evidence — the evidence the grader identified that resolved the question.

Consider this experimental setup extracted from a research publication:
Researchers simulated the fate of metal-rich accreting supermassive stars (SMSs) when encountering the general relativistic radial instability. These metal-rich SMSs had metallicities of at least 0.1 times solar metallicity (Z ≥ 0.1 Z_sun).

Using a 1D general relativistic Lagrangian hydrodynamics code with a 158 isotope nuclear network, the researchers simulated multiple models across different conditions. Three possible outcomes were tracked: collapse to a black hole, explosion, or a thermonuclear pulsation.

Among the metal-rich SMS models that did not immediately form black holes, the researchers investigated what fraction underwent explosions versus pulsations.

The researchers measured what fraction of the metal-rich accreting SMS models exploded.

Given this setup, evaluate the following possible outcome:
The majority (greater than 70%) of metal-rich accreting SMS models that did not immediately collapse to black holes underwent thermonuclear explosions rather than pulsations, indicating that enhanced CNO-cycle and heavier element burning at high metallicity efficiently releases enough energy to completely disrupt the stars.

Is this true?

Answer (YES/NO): NO